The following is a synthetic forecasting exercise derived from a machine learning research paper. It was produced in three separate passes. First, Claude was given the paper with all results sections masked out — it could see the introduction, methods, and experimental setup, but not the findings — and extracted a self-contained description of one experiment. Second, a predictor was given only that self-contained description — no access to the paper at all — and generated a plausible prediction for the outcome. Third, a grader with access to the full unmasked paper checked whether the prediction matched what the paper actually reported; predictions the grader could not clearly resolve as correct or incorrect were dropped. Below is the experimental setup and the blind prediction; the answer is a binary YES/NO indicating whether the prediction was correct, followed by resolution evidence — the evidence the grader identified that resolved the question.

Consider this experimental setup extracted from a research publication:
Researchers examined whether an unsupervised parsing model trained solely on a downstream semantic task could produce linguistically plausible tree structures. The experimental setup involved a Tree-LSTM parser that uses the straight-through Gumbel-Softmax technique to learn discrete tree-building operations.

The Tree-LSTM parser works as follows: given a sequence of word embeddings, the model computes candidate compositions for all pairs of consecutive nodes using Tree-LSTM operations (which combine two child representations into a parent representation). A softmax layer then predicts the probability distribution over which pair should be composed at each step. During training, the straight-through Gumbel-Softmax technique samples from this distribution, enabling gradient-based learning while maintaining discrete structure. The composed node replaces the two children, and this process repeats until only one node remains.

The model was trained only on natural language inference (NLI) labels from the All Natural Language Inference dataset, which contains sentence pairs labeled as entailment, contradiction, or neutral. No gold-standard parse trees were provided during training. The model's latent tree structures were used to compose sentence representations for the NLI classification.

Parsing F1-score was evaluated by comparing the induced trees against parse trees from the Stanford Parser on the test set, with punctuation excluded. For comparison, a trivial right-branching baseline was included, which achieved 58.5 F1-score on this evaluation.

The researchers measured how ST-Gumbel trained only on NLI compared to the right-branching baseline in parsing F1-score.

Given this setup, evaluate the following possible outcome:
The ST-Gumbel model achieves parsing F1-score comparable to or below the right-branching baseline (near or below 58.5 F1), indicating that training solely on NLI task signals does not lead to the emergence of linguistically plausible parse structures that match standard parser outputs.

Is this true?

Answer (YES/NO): YES